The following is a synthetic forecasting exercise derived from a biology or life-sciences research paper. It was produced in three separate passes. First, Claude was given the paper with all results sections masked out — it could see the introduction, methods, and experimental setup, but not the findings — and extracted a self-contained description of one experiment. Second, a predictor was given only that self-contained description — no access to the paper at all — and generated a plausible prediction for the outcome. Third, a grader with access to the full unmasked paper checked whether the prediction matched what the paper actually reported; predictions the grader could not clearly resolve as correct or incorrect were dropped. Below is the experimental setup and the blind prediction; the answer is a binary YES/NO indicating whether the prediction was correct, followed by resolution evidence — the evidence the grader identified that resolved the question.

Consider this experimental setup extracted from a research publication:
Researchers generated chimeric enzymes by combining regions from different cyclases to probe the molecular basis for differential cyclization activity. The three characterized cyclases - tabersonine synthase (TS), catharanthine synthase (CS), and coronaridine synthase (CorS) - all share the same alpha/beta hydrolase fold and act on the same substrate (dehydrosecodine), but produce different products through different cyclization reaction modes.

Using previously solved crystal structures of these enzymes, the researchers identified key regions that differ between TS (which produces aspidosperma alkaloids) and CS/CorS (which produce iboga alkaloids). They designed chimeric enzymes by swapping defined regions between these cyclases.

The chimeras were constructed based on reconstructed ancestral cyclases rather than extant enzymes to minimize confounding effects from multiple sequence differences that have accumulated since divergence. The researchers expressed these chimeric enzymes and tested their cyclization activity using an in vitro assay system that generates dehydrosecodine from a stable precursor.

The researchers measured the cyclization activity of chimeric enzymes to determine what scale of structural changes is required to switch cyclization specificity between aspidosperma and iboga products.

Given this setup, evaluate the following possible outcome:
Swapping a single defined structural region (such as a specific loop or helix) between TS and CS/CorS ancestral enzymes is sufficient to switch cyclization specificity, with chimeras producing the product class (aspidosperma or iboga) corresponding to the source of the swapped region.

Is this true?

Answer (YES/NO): NO